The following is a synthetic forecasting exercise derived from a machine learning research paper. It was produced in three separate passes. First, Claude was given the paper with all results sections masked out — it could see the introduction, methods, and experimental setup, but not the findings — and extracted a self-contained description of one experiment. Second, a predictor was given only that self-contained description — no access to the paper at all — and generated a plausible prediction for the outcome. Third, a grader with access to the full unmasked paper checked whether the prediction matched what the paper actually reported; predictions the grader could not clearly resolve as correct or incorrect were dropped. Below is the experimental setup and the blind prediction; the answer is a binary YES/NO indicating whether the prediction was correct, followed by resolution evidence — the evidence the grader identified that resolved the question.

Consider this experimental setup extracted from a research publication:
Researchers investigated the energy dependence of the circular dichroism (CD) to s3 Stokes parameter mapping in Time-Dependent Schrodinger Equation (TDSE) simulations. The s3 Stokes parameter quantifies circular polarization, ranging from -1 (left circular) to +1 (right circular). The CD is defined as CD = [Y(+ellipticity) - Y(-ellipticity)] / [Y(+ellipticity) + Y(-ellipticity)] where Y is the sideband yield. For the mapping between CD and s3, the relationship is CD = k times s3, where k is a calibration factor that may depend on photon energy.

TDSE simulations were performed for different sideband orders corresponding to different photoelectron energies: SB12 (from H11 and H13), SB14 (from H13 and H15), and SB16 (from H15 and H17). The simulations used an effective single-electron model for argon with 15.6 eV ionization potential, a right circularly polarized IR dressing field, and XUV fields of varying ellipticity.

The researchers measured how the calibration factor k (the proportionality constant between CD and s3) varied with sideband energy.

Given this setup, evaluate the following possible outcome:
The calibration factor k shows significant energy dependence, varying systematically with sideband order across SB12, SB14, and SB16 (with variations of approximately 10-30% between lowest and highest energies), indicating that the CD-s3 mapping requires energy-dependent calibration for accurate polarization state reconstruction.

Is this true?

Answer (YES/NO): NO